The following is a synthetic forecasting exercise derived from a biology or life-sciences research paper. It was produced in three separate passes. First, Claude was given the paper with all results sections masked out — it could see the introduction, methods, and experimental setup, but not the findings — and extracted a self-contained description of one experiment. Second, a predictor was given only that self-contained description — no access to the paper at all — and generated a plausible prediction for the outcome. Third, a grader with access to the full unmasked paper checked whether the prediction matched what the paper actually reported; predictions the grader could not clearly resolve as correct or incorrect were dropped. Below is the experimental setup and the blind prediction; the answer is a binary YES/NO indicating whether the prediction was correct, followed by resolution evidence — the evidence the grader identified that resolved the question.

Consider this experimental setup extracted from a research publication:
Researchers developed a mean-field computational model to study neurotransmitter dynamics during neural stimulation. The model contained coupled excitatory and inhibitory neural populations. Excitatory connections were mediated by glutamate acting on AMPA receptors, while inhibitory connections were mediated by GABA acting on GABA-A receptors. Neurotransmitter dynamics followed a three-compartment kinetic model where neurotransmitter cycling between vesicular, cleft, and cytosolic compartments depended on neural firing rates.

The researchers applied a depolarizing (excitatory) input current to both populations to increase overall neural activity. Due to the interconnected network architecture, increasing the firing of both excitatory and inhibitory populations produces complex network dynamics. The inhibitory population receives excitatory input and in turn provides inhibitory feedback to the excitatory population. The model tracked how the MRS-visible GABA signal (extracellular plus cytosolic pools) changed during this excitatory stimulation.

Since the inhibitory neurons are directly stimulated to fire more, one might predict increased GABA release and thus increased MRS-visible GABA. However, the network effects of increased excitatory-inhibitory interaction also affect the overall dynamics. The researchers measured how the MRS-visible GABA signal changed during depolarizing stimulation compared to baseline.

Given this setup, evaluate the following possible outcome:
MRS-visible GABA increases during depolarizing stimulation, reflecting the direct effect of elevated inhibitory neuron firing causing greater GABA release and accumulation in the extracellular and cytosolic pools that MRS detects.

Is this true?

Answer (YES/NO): NO